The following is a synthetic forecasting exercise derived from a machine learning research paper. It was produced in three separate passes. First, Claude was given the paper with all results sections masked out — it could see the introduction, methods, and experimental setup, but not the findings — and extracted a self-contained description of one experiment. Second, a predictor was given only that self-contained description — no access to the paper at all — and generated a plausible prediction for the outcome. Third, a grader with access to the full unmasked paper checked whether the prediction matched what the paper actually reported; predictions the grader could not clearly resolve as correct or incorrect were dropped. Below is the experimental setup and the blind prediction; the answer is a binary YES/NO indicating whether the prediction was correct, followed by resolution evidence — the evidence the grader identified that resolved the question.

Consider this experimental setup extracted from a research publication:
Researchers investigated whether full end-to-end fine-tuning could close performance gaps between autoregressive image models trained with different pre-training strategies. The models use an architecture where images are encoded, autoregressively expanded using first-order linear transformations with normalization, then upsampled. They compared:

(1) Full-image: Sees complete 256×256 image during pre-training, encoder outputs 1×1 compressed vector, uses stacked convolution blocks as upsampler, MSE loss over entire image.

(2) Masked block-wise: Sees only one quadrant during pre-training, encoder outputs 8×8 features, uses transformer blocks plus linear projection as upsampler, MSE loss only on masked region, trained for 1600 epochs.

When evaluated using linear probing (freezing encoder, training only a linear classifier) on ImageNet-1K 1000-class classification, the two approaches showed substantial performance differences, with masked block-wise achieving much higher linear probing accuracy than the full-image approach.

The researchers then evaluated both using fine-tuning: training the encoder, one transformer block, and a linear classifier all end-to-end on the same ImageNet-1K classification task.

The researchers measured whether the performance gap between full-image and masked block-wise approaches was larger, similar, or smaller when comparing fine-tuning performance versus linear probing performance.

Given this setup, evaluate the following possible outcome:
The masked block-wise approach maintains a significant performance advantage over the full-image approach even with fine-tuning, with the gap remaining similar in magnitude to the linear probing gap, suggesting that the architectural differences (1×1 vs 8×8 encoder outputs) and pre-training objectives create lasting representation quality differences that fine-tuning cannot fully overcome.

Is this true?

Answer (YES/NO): NO